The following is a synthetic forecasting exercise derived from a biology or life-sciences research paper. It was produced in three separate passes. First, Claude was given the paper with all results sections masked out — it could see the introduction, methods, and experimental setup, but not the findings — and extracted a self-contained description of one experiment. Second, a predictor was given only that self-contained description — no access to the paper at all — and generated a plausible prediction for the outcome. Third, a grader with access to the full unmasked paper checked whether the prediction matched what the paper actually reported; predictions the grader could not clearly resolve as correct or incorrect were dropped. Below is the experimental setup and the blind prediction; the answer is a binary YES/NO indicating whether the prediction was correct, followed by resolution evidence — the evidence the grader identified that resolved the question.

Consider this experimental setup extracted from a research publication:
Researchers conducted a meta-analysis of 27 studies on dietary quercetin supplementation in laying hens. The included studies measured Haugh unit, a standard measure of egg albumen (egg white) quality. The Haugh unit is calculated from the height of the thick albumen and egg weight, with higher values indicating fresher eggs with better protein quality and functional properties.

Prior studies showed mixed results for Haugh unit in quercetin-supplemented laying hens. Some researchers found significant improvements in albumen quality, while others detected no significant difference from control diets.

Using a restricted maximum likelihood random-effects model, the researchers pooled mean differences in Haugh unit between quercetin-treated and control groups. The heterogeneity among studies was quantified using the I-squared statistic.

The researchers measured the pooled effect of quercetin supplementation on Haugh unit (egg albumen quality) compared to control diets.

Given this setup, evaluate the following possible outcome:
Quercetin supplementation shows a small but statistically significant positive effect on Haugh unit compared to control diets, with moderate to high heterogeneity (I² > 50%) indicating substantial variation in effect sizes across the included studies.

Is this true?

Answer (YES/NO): YES